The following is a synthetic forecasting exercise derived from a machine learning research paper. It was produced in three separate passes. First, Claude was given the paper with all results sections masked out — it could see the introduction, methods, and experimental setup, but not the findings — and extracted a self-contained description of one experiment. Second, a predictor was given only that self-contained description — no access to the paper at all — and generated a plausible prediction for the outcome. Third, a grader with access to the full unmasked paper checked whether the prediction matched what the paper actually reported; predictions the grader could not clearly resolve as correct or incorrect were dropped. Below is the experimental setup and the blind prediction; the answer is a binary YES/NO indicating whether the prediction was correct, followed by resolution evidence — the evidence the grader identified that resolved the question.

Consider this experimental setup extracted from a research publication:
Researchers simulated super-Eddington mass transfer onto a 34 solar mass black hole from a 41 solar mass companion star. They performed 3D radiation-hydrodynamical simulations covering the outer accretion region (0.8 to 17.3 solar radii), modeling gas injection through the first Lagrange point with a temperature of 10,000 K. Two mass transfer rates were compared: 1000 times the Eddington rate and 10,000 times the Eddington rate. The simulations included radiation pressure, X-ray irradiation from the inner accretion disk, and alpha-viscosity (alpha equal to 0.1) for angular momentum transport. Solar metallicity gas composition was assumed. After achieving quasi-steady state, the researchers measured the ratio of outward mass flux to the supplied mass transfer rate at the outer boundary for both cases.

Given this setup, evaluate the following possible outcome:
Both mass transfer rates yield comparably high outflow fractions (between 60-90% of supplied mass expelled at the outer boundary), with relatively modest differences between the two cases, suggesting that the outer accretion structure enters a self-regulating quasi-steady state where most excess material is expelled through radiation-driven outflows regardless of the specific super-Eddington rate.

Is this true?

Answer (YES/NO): NO